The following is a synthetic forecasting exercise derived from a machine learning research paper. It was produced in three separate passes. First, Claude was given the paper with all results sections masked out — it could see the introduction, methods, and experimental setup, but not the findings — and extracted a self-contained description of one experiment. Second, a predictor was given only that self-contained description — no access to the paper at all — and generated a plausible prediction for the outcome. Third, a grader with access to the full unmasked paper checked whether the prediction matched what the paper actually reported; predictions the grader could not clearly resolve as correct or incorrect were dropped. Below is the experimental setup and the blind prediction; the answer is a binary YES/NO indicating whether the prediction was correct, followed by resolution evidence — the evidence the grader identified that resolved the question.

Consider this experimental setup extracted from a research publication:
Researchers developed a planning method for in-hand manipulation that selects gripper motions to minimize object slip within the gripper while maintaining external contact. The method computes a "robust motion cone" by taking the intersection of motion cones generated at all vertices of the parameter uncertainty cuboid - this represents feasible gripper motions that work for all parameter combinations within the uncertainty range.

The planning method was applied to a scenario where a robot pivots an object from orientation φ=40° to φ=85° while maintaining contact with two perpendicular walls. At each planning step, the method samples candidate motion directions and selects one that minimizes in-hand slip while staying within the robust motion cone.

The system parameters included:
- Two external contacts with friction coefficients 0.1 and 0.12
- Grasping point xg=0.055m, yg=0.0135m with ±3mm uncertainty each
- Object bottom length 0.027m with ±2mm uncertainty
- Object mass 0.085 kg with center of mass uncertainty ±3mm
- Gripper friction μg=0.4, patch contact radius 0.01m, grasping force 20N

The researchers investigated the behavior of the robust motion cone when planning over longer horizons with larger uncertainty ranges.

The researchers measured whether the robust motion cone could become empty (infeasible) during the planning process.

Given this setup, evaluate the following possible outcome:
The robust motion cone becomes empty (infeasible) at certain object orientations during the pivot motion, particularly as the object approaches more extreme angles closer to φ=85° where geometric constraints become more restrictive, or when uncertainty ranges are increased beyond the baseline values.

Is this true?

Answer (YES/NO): NO